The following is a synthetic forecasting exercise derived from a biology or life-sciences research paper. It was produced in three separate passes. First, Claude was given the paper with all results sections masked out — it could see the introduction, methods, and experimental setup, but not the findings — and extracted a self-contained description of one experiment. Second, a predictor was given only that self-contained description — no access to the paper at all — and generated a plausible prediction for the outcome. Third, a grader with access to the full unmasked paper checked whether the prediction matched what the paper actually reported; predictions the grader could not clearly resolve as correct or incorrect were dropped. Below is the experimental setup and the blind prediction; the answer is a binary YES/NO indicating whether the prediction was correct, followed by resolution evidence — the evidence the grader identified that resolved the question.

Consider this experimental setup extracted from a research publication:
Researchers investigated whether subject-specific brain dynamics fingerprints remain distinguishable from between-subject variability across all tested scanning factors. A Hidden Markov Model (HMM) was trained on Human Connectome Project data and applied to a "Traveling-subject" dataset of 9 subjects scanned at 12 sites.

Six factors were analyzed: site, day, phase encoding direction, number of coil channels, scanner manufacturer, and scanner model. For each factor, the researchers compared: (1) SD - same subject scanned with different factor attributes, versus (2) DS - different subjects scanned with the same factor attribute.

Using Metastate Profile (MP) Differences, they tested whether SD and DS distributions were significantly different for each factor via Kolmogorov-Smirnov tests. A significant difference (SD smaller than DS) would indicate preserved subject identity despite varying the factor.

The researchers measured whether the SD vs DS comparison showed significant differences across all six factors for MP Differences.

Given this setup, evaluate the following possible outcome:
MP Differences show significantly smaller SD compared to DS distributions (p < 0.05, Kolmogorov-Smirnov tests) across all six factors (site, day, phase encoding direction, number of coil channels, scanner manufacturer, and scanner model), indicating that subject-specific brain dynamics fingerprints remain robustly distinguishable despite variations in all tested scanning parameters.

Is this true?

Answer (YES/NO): YES